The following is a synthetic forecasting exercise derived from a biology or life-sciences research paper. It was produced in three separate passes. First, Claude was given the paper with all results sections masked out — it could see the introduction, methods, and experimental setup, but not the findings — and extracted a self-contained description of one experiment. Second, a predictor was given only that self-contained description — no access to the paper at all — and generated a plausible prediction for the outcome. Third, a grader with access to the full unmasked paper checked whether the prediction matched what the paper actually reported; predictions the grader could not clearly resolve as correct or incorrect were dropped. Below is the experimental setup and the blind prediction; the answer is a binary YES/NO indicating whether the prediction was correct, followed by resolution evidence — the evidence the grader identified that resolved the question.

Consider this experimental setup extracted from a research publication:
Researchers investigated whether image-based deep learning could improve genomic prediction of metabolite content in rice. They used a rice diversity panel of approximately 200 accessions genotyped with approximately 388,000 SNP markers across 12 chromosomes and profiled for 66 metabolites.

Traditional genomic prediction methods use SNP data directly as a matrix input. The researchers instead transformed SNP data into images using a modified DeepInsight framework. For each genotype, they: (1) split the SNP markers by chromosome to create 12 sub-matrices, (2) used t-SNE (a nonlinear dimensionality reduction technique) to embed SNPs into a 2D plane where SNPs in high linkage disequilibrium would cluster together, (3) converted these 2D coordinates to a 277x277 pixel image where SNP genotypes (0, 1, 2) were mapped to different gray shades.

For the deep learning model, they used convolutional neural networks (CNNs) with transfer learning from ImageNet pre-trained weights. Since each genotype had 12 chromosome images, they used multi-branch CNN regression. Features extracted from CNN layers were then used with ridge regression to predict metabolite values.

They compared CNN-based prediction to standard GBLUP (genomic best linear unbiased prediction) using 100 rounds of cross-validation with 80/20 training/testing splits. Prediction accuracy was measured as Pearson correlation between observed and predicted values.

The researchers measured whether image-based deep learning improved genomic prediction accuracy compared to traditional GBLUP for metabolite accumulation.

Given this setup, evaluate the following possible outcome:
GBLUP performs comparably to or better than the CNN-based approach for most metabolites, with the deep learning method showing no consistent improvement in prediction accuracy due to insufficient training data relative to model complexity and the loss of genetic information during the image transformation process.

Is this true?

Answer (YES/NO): NO